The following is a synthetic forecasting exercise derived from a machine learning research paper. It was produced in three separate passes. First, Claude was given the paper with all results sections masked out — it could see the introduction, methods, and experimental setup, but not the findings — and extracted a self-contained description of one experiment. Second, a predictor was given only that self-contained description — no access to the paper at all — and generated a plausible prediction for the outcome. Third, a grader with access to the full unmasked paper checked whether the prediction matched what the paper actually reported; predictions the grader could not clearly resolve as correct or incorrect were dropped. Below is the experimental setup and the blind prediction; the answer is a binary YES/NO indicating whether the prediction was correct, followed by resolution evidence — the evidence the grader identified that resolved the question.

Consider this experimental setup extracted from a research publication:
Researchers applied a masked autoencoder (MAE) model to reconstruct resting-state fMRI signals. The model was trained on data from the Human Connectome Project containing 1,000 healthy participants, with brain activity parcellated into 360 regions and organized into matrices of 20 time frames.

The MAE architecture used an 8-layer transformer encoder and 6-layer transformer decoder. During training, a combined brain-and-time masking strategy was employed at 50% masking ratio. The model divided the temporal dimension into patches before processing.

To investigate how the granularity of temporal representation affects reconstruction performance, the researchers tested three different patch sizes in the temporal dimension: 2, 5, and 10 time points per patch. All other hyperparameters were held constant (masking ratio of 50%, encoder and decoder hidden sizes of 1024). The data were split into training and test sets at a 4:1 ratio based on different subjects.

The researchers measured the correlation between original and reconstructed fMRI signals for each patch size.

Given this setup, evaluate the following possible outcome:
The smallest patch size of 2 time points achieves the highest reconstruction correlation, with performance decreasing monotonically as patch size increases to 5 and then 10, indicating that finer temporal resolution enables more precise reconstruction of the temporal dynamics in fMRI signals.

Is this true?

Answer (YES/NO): YES